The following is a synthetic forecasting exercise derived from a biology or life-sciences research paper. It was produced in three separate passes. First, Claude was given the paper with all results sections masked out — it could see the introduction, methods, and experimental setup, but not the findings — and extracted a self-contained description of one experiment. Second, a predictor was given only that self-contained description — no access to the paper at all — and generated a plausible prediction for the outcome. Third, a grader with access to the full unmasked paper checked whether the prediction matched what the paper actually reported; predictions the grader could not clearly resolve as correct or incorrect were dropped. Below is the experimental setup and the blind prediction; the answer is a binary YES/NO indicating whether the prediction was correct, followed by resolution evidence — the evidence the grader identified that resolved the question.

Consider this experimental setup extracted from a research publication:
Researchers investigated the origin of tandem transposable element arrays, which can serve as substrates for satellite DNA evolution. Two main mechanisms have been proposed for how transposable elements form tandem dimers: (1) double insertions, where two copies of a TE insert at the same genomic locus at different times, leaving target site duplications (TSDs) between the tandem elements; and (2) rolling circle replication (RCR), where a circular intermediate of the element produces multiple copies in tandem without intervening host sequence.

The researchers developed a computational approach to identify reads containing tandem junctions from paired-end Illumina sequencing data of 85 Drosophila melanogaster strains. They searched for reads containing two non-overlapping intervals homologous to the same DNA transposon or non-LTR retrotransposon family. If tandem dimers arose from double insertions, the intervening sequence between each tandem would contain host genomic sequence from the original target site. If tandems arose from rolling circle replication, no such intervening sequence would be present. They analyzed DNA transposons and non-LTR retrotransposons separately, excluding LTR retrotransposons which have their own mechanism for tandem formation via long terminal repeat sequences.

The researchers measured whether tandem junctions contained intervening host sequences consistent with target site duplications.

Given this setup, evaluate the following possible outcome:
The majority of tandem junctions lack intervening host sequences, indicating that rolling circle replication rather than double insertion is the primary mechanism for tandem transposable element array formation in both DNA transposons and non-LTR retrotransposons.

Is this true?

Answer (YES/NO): NO